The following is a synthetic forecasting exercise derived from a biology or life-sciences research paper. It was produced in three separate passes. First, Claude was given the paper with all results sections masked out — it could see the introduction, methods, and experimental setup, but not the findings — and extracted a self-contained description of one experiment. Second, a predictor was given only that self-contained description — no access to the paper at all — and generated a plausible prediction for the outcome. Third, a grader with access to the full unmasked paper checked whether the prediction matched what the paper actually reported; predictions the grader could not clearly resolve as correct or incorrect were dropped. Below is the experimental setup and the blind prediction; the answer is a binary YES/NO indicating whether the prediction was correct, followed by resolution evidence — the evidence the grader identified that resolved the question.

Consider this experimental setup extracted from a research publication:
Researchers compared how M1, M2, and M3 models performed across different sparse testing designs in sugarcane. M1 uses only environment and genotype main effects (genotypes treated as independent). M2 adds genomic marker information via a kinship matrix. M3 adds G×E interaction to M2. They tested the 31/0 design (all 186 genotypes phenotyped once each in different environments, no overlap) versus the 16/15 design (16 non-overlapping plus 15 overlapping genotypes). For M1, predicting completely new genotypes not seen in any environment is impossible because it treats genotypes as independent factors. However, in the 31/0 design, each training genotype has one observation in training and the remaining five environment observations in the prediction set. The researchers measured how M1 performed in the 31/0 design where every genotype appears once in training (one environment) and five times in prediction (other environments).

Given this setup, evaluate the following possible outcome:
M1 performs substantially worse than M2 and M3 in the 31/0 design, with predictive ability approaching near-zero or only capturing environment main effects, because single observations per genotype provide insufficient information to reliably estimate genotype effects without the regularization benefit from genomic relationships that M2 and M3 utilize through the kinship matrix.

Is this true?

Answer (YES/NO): NO